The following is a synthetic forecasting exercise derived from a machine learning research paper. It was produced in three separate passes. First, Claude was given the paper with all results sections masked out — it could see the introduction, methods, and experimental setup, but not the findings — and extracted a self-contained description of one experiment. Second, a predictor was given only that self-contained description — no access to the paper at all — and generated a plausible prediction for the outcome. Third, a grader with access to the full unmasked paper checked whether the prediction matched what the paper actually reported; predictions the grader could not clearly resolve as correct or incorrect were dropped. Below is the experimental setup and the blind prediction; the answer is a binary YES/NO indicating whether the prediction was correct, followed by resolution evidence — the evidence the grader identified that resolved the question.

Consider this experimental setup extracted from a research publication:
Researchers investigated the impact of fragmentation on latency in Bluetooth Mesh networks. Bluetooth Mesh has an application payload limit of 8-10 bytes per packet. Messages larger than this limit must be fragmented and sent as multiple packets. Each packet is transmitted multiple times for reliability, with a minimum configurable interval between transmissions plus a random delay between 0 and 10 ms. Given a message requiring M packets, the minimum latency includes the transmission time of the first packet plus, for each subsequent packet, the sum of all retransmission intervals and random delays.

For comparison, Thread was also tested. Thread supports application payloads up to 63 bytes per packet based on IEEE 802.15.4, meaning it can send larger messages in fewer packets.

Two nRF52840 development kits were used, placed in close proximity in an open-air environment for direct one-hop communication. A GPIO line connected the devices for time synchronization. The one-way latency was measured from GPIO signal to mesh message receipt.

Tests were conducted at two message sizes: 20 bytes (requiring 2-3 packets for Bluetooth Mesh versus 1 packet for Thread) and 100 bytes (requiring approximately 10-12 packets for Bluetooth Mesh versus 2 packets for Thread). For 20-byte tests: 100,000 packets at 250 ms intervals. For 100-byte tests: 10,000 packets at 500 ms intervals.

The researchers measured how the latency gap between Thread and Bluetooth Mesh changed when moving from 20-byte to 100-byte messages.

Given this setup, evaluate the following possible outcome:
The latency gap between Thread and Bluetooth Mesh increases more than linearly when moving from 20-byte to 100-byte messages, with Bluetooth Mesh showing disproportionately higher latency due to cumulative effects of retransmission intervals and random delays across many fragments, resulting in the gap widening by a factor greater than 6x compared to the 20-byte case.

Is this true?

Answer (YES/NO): NO